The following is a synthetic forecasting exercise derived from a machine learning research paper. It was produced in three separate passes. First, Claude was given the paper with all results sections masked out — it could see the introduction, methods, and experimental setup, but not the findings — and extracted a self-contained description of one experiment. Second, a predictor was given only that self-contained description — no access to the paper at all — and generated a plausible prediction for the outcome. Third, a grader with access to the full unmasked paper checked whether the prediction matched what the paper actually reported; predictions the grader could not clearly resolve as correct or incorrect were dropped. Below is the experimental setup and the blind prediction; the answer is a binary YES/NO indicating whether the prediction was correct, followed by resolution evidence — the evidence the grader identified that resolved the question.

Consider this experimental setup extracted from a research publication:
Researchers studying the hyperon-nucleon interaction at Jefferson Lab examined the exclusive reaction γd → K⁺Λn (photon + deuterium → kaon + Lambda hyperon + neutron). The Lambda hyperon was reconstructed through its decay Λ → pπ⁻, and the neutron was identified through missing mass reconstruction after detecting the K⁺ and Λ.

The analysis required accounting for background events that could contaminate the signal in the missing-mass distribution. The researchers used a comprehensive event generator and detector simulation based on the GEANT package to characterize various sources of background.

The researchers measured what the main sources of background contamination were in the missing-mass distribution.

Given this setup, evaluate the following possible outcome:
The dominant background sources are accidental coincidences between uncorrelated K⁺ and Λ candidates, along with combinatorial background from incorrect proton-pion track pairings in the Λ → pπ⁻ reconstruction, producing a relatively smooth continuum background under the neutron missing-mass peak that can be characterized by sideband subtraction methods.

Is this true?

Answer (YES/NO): NO